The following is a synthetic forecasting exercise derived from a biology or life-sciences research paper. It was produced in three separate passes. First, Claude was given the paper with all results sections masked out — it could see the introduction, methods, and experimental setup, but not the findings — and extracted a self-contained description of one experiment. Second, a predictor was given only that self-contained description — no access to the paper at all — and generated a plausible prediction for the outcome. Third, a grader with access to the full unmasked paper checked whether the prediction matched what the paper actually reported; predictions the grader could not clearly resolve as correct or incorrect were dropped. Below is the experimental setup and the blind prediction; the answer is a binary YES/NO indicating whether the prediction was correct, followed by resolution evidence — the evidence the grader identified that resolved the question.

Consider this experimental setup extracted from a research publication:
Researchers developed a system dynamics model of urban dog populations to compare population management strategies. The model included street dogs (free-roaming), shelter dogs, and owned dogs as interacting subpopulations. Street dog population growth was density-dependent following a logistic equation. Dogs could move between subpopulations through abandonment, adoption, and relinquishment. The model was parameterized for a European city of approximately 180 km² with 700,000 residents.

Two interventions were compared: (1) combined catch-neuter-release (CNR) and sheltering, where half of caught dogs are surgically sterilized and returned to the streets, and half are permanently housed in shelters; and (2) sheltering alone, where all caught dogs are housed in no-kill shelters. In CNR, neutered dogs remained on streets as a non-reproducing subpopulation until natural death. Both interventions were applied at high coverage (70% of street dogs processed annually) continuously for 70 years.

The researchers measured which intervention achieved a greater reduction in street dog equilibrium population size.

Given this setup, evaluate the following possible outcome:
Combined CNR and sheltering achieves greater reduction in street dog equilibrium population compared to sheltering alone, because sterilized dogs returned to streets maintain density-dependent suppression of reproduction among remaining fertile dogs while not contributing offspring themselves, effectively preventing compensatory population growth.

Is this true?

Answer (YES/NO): NO